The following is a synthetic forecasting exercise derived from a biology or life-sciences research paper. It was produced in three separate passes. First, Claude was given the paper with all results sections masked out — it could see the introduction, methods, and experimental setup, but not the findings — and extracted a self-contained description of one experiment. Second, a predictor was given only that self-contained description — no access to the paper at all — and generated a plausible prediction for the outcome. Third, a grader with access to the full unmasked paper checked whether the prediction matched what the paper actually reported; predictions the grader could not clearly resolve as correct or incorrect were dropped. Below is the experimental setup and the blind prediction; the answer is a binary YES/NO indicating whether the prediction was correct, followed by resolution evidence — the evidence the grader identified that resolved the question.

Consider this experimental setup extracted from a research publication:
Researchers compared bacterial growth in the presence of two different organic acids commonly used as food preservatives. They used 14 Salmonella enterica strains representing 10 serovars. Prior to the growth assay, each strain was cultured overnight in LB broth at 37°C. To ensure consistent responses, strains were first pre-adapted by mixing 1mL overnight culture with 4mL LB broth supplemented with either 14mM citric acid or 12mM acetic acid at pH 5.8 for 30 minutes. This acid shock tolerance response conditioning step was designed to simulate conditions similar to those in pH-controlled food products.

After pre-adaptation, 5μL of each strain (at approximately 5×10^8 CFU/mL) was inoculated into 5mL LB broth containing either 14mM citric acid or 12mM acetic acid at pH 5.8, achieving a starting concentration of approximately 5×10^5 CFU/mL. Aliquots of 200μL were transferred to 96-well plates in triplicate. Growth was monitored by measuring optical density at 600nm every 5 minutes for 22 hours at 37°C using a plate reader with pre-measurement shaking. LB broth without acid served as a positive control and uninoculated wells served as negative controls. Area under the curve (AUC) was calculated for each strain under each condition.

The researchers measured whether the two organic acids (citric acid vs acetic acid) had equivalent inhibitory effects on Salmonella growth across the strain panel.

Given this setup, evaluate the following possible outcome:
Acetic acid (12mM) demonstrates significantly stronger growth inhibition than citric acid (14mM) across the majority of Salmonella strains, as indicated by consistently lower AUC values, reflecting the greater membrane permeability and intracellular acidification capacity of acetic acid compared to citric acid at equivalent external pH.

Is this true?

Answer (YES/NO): NO